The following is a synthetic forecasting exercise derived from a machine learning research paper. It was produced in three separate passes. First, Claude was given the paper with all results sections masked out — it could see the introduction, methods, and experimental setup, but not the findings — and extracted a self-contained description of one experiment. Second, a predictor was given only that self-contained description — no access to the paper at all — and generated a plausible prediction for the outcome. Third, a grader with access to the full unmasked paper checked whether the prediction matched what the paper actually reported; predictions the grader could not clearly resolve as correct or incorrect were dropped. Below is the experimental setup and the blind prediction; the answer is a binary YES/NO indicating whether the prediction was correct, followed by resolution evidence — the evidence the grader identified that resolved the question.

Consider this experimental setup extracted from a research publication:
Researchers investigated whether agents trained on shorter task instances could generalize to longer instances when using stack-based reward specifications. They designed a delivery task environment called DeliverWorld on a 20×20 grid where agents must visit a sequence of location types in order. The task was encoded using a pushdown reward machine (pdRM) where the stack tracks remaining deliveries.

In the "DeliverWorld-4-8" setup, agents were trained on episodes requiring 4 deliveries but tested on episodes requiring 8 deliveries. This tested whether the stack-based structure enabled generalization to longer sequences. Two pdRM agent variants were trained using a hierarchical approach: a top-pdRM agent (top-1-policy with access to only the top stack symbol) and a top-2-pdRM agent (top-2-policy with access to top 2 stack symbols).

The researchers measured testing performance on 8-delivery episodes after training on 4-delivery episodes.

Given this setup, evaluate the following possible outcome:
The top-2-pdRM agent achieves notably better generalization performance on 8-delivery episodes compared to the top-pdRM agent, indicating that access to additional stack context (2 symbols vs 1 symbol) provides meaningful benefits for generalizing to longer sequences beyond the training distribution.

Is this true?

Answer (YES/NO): NO